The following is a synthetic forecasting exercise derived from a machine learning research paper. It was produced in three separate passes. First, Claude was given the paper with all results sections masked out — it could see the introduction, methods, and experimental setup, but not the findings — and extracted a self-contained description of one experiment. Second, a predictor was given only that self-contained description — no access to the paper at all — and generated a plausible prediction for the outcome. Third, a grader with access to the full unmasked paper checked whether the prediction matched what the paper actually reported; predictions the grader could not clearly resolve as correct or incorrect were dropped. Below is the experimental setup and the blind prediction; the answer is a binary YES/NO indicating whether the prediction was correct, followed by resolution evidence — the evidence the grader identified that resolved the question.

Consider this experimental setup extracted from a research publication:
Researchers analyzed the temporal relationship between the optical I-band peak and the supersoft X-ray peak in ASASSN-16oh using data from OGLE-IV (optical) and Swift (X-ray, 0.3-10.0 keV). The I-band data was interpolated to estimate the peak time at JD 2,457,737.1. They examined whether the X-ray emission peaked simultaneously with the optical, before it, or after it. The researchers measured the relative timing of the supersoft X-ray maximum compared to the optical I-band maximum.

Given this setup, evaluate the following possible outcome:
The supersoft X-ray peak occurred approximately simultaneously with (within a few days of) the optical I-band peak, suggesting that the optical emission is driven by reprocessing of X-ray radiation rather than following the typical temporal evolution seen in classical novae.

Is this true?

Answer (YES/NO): YES